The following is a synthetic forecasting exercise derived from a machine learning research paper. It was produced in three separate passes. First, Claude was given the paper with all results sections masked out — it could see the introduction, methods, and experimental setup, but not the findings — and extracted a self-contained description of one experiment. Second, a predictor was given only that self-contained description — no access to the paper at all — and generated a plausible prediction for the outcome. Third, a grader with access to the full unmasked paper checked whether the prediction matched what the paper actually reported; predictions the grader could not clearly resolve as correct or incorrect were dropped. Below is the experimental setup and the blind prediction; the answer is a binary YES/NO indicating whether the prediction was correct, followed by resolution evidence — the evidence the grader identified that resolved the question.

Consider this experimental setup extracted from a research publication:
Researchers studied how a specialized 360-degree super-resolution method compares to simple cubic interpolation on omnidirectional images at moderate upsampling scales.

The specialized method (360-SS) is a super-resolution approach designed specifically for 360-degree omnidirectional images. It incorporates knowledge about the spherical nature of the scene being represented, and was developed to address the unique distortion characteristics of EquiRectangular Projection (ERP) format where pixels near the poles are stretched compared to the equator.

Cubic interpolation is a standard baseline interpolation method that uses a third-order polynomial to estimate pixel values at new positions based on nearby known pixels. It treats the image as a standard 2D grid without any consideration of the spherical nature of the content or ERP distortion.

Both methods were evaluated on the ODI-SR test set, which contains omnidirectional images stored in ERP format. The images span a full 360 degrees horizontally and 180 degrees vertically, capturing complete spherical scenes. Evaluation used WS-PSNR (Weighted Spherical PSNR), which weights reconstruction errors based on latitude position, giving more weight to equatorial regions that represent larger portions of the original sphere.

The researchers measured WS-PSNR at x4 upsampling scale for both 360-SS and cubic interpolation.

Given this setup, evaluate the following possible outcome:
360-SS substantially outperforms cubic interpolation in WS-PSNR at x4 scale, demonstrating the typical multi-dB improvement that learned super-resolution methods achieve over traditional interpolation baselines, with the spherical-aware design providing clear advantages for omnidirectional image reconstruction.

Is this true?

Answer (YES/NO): NO